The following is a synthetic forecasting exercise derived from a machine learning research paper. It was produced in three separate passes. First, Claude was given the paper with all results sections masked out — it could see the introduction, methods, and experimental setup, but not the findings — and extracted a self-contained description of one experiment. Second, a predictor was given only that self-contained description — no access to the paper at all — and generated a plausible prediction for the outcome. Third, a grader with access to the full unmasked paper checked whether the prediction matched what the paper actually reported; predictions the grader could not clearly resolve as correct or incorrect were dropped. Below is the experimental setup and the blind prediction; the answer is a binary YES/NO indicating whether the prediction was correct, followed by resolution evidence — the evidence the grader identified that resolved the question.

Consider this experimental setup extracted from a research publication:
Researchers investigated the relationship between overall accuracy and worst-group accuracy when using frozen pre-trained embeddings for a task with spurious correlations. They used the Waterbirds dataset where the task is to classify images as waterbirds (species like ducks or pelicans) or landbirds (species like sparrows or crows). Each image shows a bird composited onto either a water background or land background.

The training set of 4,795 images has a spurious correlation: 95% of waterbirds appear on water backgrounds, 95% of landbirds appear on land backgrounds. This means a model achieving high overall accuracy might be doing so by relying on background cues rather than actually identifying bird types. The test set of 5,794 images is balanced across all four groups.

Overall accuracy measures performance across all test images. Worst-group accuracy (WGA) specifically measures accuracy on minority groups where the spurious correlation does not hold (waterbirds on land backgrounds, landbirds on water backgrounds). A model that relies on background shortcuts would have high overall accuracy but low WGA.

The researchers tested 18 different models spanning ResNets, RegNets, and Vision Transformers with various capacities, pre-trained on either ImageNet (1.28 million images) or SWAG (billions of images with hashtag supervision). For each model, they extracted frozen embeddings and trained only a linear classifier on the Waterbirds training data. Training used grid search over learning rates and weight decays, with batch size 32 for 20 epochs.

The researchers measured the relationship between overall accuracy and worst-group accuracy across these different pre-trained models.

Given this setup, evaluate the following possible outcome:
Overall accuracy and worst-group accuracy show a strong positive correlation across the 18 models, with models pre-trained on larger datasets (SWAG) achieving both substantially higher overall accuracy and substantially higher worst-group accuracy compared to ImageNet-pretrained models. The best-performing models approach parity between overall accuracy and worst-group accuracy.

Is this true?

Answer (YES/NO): YES